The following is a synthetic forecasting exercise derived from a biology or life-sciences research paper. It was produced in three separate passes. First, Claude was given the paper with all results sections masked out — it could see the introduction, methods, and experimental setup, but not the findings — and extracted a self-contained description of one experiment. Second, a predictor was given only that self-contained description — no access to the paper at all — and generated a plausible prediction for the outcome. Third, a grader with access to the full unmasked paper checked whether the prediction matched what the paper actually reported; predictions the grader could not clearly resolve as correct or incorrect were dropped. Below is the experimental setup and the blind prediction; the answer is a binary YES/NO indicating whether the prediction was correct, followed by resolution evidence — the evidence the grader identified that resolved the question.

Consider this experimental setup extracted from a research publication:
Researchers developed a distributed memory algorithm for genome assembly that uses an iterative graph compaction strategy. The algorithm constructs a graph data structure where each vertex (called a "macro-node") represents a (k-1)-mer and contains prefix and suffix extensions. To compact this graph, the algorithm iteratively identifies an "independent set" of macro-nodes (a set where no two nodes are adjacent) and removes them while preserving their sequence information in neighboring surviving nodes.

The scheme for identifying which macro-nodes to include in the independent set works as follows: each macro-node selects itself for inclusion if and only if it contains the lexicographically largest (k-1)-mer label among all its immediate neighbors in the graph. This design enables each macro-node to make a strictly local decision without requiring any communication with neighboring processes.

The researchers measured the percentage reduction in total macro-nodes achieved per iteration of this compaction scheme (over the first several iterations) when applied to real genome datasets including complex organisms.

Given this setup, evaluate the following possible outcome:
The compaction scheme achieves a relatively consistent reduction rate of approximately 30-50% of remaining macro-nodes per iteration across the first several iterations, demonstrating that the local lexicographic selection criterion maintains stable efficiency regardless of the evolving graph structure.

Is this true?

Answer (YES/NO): NO